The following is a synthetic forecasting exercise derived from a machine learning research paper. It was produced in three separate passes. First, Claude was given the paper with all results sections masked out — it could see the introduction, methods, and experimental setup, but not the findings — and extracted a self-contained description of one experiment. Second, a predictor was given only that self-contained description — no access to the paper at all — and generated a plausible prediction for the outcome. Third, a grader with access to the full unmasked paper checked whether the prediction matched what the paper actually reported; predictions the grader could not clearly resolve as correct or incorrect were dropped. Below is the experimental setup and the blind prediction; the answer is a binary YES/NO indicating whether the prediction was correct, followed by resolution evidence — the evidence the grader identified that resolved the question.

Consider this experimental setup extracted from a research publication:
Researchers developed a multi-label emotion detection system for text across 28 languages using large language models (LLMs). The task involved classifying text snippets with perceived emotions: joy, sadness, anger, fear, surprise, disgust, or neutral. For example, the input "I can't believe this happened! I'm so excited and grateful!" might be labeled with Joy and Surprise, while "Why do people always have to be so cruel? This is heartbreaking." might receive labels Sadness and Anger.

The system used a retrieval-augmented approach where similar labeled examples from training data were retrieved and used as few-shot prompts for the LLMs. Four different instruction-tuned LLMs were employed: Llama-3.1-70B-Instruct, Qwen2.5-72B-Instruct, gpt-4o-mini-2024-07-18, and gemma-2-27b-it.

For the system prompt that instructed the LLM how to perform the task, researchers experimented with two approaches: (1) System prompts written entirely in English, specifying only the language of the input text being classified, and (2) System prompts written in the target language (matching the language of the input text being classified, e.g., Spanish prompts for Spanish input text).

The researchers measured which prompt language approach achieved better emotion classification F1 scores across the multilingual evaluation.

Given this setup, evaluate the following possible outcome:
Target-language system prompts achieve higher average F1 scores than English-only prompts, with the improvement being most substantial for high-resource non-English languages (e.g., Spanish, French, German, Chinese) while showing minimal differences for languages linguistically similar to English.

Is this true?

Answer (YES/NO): NO